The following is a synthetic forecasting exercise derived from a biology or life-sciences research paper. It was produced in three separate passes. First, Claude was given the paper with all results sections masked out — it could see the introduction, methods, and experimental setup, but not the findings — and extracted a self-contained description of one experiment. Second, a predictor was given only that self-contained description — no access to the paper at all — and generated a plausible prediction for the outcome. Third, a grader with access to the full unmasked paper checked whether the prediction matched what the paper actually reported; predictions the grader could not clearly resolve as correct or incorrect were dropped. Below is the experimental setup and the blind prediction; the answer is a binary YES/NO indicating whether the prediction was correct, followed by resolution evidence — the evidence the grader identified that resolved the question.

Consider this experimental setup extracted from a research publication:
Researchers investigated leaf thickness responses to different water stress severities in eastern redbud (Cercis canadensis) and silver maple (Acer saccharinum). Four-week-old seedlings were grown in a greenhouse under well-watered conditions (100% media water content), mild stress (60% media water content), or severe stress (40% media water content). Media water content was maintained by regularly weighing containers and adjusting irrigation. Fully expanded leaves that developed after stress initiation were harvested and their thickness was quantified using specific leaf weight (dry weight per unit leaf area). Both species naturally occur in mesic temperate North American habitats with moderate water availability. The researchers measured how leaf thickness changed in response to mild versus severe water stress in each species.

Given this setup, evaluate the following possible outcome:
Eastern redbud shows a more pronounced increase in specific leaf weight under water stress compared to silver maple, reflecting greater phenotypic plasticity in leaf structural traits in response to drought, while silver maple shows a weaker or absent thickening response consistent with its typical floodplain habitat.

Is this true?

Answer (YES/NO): NO